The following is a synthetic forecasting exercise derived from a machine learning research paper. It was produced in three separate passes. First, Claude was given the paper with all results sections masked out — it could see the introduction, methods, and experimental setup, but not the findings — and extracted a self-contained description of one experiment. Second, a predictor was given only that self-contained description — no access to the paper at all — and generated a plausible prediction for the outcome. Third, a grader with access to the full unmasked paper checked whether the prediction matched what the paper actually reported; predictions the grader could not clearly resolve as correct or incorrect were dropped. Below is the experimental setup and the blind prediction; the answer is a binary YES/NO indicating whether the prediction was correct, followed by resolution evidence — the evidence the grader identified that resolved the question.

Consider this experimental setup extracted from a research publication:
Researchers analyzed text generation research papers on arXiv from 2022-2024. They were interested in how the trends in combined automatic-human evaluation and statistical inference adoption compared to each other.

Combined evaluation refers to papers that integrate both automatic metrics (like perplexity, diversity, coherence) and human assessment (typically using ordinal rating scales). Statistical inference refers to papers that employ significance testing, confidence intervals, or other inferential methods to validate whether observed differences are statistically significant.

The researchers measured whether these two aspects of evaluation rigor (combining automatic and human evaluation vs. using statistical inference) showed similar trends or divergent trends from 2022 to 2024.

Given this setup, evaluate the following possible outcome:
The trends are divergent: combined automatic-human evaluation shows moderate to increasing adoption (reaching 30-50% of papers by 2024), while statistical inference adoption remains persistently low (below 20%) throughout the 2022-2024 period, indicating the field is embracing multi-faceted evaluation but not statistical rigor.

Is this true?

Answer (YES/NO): NO